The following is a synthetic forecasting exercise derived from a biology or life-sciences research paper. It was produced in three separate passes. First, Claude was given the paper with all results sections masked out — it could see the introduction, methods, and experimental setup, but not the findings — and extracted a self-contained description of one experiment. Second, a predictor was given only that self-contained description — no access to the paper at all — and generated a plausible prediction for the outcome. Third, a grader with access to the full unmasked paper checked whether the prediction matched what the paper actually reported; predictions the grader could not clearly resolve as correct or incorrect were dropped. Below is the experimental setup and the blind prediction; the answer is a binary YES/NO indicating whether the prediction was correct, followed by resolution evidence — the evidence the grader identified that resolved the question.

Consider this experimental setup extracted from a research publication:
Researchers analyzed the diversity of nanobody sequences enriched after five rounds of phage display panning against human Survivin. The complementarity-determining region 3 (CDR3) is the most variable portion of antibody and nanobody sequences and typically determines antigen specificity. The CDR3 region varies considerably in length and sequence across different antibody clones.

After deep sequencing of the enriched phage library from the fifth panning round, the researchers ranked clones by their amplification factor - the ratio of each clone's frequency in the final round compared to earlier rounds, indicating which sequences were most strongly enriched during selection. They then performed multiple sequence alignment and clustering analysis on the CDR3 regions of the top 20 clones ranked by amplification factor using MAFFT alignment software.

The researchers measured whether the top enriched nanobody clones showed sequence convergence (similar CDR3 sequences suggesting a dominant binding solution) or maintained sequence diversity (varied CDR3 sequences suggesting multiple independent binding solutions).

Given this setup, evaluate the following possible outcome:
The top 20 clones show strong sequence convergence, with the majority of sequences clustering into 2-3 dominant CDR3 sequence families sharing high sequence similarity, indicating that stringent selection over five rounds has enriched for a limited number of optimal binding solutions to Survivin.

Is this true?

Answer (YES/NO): NO